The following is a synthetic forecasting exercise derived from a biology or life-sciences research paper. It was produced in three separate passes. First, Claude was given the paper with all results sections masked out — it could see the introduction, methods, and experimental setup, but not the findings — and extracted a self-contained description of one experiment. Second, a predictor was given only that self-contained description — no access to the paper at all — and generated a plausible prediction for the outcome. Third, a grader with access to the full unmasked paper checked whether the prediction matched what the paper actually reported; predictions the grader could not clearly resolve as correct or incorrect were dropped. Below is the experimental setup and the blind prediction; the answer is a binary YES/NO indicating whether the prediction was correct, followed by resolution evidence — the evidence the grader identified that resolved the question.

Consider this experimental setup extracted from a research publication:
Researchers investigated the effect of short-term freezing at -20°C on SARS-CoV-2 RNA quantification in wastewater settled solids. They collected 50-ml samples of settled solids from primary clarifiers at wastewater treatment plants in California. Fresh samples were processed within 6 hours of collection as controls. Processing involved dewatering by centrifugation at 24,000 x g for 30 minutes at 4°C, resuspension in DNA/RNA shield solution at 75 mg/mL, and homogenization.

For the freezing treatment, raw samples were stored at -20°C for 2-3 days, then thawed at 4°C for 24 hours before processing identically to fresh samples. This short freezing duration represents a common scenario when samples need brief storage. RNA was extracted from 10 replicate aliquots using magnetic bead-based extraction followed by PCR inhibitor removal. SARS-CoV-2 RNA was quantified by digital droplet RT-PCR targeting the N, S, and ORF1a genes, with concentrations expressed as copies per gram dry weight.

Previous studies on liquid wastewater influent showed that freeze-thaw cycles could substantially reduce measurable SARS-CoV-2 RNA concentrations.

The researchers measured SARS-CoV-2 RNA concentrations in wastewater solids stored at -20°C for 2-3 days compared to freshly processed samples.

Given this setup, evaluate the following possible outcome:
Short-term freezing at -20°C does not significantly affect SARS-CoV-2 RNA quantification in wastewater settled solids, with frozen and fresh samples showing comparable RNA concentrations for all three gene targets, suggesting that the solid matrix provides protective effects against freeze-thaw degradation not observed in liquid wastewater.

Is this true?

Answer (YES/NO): NO